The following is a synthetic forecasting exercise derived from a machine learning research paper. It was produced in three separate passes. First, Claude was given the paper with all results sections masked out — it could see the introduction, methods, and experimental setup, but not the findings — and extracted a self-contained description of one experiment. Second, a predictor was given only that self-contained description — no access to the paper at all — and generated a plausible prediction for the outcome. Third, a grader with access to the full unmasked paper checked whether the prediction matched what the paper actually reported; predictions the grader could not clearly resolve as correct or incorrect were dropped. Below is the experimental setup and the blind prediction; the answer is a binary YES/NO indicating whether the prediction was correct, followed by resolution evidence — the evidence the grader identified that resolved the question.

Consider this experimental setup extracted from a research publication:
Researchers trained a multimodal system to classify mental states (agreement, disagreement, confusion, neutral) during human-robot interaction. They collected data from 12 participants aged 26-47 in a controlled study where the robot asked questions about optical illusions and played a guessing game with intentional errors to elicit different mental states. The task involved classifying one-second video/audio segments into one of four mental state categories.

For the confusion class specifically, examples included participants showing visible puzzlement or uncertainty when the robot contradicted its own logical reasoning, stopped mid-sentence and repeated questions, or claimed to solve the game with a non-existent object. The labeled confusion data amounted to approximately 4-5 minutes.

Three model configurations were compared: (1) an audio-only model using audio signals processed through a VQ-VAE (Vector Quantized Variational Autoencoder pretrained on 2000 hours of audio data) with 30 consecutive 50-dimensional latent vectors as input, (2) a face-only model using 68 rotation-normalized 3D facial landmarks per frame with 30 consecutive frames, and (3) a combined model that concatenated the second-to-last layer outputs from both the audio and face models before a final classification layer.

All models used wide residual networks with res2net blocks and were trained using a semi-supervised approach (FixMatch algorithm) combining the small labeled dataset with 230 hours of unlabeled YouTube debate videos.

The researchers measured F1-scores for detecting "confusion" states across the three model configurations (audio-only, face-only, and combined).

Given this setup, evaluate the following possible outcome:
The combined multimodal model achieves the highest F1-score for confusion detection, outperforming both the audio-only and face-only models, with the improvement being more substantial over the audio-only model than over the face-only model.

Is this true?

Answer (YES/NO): YES